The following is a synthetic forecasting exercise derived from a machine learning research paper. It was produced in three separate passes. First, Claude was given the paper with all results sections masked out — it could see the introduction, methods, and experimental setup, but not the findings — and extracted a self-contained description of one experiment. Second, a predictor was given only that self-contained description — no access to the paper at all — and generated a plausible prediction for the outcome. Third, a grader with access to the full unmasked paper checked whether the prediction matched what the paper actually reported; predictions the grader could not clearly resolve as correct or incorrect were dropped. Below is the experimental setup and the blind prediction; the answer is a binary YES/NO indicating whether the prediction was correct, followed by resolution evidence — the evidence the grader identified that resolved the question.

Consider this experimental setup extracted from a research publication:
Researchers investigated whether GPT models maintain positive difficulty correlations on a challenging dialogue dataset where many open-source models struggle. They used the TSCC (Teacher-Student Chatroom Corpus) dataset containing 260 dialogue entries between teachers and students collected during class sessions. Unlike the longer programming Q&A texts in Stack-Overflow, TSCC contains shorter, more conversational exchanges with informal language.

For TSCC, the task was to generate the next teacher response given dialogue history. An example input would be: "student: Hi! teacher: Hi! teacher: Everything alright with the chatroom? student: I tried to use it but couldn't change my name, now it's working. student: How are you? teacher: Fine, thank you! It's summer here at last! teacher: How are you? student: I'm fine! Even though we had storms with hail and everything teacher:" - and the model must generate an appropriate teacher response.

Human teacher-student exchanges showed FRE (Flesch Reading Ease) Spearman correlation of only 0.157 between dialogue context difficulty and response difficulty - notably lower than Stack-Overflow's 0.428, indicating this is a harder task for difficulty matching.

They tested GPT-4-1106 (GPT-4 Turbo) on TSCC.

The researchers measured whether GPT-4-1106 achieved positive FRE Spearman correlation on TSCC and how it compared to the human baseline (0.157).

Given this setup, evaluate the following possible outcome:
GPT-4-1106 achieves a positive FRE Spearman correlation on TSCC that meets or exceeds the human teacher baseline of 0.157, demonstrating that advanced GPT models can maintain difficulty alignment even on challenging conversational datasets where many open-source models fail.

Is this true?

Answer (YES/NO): YES